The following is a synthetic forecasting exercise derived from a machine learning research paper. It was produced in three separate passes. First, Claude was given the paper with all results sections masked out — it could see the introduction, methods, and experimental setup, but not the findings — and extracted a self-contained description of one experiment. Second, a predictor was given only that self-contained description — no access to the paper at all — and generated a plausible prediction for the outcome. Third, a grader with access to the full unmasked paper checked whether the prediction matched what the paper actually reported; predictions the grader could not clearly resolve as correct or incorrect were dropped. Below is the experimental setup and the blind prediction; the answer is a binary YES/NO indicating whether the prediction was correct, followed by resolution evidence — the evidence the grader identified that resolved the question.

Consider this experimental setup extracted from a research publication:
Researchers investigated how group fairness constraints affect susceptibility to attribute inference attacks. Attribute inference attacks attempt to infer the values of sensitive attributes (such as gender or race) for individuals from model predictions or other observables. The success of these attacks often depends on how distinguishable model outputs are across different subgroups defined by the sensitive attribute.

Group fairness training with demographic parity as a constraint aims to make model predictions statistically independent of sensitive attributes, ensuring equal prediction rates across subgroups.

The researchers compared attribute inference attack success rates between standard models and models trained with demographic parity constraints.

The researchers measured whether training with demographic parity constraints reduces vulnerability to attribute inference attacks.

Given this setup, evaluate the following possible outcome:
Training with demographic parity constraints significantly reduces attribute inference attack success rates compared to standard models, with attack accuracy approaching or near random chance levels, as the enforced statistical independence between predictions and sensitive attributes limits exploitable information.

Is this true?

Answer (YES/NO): NO